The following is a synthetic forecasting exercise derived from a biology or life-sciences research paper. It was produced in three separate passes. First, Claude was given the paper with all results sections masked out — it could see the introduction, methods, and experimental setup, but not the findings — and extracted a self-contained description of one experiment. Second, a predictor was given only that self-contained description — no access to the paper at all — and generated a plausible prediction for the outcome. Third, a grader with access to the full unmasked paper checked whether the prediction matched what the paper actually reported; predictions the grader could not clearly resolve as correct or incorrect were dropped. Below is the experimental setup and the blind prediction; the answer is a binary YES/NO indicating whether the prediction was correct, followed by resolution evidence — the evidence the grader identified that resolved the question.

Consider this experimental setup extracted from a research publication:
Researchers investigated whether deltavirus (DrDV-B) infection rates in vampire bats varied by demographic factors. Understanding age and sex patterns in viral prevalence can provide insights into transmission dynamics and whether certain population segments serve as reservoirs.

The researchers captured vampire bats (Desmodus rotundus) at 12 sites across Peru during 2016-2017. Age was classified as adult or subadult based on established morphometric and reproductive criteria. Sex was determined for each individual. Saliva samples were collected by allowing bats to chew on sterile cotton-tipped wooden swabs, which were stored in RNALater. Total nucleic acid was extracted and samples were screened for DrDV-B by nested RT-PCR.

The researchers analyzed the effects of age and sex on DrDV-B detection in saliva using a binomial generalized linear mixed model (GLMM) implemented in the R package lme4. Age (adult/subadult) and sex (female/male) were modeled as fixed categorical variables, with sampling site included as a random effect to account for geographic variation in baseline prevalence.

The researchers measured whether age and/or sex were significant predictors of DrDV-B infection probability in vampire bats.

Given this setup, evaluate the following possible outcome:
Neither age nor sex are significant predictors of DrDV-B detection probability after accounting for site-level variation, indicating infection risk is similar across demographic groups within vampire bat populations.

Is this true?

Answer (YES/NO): YES